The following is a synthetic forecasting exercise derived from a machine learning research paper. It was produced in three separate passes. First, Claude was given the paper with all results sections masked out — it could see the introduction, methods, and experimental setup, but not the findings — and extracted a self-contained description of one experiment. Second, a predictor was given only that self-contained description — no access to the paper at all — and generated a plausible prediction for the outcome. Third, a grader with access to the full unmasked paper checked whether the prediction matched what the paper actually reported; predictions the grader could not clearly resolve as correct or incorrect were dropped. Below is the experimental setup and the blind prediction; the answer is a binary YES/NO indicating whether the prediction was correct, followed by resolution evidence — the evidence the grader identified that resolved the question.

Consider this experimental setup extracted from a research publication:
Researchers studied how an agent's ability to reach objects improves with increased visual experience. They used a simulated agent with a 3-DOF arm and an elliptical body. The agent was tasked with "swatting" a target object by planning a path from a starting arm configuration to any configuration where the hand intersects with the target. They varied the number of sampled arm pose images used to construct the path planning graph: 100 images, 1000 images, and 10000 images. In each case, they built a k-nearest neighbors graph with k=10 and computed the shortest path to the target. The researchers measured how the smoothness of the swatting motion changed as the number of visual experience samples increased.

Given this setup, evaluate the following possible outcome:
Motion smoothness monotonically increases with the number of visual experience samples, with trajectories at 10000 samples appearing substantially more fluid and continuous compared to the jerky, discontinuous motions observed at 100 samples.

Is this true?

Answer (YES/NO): YES